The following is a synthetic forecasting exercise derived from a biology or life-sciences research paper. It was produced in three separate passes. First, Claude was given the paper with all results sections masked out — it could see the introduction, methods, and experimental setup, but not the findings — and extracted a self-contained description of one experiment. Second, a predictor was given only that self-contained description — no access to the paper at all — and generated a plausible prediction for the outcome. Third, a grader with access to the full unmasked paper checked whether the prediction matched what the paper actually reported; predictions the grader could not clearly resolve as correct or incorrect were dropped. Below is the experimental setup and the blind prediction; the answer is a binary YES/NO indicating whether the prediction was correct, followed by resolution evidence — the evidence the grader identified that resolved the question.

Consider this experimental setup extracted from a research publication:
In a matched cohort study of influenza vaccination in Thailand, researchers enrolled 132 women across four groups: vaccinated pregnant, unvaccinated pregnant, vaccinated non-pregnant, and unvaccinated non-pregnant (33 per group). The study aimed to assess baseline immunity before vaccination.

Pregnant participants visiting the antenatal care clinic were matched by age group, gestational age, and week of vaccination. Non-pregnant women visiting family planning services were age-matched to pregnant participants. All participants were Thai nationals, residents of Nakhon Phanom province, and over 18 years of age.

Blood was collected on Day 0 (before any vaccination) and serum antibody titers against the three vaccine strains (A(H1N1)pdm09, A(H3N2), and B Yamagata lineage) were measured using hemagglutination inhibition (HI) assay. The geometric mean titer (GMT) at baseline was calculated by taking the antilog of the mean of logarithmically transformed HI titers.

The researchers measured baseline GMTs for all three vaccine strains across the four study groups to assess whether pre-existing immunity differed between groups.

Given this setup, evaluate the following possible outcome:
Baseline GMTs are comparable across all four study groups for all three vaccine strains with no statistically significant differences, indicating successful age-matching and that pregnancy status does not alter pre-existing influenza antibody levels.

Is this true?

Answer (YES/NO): YES